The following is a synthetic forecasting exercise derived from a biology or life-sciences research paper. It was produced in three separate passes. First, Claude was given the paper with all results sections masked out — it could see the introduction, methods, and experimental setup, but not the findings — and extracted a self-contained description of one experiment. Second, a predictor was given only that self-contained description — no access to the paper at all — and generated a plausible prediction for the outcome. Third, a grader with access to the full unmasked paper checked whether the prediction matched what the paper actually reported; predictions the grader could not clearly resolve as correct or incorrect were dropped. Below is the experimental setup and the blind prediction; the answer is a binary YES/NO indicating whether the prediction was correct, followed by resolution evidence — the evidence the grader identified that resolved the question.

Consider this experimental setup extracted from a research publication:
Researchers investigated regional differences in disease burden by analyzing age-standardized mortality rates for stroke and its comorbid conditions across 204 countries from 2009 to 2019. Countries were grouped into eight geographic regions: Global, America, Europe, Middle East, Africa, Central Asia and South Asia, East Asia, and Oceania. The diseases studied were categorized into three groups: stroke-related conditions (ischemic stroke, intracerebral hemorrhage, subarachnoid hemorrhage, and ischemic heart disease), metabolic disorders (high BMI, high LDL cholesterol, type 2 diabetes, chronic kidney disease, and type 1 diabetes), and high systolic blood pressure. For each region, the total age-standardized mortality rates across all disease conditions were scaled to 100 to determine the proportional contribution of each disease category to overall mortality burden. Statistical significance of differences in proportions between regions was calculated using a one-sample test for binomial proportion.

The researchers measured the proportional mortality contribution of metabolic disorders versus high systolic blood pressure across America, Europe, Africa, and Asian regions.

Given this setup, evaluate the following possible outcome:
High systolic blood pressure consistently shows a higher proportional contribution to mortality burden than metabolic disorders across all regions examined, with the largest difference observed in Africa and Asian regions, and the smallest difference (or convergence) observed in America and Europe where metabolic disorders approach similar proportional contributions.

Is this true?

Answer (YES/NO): NO